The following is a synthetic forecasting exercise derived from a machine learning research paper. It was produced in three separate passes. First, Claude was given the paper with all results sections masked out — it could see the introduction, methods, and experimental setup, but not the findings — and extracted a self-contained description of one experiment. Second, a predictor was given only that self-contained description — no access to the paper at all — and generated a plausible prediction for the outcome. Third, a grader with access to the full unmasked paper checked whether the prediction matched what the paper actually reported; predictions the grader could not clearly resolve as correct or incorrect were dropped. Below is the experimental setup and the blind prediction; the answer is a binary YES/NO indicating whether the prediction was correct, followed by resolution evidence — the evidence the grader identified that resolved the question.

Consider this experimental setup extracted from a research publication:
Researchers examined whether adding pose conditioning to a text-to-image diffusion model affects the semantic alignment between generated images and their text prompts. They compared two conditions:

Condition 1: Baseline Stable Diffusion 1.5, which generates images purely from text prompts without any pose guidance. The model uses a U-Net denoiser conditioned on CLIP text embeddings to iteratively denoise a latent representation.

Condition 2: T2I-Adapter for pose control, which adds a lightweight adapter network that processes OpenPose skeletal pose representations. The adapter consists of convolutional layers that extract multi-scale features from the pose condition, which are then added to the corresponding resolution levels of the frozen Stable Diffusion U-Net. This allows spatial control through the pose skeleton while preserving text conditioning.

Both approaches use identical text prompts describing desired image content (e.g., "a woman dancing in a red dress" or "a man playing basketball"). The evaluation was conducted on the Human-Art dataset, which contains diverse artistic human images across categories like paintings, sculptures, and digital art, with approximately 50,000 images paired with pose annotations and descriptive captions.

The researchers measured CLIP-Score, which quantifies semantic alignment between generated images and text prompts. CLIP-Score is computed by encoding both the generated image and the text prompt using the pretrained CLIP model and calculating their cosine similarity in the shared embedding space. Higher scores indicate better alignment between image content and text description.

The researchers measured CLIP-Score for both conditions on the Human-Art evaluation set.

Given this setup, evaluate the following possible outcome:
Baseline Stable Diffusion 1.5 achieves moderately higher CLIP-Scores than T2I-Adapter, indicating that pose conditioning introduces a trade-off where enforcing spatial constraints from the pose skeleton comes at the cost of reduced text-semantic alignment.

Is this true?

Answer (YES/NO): NO